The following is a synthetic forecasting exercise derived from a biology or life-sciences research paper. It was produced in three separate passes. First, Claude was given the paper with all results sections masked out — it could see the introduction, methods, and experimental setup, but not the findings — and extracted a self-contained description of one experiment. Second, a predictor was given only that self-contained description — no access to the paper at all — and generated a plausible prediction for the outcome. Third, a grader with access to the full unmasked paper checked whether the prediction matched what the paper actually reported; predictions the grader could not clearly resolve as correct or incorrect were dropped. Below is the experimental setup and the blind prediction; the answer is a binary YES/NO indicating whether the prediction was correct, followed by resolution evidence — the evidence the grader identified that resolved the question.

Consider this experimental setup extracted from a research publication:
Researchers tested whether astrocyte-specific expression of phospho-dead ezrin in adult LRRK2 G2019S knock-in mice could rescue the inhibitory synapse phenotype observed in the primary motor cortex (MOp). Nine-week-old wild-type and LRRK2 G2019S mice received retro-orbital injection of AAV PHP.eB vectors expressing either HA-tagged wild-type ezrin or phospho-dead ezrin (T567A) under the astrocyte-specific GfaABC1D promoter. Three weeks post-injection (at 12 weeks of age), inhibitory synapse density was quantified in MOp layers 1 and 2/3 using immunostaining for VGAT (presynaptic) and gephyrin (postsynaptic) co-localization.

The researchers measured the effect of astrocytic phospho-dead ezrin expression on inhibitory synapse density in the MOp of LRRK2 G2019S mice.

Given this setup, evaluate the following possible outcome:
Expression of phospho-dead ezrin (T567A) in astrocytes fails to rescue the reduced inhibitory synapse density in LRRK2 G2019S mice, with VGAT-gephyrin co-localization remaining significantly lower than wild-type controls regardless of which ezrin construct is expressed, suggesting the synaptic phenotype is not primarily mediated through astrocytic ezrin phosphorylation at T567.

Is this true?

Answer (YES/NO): NO